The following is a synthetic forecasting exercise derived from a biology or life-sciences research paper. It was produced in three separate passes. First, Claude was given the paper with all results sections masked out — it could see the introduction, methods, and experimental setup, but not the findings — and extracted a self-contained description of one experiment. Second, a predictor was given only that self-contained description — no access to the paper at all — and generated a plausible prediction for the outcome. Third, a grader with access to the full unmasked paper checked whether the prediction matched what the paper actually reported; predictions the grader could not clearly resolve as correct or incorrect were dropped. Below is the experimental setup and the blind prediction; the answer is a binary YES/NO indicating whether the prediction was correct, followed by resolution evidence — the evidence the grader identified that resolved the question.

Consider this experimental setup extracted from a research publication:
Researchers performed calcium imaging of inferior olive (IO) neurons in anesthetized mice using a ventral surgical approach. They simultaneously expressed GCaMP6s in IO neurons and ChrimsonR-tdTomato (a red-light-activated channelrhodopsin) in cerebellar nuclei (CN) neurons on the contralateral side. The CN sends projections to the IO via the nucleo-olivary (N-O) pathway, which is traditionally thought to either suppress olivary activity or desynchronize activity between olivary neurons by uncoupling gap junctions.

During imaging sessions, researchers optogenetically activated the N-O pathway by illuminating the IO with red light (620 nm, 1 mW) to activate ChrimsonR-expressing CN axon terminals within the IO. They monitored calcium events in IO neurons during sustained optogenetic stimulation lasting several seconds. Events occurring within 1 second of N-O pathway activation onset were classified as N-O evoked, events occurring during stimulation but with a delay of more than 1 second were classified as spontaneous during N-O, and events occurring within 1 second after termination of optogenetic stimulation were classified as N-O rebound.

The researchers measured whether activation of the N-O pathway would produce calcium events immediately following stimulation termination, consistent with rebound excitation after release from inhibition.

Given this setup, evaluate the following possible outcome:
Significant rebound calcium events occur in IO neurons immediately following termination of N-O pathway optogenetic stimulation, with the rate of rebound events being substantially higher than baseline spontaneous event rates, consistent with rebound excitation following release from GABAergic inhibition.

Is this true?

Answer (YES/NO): NO